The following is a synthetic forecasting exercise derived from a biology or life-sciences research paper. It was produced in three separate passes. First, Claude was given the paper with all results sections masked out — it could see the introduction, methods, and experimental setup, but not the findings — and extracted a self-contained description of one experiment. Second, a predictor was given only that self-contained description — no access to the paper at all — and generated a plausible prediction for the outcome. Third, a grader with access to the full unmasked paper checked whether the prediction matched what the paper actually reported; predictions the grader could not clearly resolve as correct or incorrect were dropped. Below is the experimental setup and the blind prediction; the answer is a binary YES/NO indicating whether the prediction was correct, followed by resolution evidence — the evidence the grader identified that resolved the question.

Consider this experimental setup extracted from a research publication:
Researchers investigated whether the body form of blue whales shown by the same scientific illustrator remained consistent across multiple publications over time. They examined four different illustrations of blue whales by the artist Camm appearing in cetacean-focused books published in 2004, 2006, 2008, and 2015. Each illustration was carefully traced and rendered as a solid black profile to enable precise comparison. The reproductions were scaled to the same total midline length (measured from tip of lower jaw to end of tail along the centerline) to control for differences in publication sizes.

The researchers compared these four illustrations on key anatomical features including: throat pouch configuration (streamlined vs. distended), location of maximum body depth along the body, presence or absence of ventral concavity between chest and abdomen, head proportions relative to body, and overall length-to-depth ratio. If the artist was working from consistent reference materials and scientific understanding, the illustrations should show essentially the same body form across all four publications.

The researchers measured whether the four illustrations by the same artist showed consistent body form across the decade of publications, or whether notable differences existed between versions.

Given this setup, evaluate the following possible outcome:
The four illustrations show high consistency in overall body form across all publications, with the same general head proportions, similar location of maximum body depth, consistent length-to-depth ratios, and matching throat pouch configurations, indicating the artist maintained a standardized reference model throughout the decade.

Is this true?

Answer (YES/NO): NO